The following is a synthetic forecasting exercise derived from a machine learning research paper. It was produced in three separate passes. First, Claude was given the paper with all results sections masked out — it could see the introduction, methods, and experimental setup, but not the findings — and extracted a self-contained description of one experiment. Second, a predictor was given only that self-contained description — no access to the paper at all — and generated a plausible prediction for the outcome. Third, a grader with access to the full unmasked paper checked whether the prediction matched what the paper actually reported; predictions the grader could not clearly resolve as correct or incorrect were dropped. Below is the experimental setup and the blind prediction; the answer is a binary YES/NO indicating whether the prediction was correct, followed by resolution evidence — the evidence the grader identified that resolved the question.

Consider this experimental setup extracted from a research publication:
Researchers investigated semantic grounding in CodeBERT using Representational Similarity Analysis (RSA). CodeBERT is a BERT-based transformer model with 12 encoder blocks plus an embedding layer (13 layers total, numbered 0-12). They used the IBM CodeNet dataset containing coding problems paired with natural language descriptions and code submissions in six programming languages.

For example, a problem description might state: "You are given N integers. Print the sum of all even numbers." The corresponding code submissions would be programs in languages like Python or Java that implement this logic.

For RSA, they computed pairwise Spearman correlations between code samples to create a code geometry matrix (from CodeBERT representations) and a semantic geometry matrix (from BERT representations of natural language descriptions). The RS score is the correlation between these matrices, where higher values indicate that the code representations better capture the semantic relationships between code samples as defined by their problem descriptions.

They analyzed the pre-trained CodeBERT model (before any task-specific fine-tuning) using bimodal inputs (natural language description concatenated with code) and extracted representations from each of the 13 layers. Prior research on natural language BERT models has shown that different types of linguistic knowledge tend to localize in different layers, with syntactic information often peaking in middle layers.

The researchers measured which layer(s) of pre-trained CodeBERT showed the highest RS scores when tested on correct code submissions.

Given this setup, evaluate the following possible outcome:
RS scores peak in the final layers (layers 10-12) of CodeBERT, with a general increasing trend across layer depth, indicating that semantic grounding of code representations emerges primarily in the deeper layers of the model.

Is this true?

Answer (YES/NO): NO